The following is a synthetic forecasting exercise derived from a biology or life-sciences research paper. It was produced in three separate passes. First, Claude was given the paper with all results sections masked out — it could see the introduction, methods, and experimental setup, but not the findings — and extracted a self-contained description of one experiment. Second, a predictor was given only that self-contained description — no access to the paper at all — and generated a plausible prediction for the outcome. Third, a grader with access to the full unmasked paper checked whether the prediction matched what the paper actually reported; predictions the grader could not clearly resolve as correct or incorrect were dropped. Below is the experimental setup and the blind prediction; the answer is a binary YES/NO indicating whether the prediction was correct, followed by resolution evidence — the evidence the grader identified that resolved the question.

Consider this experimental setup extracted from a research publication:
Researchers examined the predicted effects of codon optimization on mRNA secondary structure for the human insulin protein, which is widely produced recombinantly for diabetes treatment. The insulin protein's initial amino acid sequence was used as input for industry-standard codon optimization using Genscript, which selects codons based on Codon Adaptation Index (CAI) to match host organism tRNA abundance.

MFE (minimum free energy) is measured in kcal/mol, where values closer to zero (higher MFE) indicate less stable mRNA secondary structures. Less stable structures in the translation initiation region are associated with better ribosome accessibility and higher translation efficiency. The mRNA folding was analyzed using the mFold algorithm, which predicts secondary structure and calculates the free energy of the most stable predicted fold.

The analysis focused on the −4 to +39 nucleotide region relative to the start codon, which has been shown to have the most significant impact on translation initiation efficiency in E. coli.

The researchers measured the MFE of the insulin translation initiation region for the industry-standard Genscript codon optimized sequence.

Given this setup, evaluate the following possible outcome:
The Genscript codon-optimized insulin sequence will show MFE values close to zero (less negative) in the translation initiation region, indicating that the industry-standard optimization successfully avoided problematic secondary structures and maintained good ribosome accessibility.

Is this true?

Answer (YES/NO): NO